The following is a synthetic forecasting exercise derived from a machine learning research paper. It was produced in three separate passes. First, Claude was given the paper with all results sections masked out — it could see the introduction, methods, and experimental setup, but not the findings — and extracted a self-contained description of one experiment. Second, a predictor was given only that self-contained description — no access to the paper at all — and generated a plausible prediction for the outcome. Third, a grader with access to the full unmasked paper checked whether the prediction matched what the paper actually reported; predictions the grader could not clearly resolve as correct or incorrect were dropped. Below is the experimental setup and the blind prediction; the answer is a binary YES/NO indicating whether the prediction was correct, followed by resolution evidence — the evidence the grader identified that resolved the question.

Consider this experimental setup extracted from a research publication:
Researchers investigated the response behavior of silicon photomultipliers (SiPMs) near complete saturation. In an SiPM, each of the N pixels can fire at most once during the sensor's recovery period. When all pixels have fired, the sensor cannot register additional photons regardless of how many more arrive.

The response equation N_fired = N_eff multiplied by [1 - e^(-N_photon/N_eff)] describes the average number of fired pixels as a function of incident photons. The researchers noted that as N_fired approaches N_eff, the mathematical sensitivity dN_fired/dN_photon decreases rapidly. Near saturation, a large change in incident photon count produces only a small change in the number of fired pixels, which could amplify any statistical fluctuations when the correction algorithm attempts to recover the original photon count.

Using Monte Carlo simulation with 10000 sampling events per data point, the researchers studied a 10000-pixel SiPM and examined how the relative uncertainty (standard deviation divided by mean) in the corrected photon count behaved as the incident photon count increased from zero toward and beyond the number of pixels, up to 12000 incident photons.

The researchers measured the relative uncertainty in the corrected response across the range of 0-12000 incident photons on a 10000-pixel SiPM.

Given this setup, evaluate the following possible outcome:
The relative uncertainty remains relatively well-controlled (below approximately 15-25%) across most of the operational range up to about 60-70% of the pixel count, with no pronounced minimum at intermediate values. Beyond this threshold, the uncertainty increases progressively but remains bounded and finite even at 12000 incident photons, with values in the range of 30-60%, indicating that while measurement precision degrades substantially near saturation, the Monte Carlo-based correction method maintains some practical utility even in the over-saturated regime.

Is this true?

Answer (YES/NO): NO